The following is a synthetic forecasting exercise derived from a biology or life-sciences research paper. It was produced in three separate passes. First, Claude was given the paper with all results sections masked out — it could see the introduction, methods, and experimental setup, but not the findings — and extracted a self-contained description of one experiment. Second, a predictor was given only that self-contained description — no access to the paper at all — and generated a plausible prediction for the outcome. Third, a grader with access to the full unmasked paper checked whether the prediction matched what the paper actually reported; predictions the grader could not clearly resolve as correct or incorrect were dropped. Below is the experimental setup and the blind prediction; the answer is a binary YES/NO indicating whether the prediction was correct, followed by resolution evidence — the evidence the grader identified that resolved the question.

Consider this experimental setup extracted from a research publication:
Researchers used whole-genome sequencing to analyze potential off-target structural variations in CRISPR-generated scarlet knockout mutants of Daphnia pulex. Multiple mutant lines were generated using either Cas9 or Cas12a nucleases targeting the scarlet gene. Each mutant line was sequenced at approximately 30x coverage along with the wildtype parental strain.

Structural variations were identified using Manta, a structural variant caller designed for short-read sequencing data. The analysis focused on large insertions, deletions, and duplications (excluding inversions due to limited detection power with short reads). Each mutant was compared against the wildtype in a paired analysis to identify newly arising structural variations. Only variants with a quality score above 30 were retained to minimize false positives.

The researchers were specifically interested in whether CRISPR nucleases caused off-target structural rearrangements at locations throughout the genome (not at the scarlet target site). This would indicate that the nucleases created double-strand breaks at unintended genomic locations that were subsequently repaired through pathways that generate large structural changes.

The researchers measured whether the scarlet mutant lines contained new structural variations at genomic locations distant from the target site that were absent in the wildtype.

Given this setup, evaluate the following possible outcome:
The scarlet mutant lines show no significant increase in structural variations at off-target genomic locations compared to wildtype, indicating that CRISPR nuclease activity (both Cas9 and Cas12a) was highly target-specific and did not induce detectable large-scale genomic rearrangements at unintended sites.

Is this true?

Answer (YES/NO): YES